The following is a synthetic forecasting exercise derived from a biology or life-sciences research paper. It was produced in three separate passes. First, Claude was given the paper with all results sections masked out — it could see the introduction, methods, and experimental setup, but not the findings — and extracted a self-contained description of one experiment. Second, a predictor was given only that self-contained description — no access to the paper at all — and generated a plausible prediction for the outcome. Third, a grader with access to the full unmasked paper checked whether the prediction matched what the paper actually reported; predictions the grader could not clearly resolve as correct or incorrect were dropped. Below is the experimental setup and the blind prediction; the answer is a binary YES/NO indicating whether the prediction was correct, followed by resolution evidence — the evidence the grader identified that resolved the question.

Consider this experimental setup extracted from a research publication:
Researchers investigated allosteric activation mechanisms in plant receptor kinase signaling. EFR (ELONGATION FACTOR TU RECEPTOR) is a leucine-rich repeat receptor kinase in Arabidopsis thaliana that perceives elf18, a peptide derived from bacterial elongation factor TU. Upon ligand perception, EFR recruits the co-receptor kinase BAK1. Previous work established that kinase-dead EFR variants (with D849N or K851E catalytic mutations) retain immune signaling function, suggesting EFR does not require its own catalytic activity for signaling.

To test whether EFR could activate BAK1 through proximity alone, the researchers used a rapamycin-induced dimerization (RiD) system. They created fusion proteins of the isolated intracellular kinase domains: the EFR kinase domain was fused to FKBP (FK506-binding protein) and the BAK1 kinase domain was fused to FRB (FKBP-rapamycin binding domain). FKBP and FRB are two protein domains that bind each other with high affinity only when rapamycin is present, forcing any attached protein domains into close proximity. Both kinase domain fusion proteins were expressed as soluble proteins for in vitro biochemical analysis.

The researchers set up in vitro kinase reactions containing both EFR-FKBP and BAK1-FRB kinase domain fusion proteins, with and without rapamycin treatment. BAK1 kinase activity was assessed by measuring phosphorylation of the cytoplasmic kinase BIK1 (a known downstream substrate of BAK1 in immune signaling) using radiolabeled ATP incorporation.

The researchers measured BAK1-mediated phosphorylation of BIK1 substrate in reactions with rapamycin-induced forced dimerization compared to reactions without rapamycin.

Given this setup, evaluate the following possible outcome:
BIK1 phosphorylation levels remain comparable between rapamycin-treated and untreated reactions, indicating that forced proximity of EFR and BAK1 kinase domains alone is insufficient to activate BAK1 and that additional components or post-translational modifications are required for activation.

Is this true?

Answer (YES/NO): NO